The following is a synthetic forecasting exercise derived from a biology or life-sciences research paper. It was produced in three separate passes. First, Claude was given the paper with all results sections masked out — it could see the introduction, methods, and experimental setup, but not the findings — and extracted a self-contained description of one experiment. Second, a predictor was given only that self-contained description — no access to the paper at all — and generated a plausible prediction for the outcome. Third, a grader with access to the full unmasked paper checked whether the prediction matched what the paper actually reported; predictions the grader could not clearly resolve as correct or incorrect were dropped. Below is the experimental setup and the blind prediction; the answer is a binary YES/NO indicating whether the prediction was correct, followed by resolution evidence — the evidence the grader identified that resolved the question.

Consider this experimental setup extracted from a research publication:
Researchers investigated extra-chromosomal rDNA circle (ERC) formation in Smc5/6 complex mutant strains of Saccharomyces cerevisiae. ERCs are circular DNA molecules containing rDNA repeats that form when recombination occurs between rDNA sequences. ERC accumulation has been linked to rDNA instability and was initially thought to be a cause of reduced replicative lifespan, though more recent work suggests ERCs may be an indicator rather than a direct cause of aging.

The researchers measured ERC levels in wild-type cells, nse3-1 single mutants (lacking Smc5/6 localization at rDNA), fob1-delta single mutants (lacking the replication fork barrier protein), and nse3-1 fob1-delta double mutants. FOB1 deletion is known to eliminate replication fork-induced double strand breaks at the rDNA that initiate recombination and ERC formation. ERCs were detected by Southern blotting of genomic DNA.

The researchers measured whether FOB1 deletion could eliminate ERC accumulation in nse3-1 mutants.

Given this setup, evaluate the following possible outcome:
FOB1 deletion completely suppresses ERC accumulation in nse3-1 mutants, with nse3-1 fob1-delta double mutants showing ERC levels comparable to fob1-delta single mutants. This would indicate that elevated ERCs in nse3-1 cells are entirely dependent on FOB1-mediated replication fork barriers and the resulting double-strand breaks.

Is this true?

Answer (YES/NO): NO